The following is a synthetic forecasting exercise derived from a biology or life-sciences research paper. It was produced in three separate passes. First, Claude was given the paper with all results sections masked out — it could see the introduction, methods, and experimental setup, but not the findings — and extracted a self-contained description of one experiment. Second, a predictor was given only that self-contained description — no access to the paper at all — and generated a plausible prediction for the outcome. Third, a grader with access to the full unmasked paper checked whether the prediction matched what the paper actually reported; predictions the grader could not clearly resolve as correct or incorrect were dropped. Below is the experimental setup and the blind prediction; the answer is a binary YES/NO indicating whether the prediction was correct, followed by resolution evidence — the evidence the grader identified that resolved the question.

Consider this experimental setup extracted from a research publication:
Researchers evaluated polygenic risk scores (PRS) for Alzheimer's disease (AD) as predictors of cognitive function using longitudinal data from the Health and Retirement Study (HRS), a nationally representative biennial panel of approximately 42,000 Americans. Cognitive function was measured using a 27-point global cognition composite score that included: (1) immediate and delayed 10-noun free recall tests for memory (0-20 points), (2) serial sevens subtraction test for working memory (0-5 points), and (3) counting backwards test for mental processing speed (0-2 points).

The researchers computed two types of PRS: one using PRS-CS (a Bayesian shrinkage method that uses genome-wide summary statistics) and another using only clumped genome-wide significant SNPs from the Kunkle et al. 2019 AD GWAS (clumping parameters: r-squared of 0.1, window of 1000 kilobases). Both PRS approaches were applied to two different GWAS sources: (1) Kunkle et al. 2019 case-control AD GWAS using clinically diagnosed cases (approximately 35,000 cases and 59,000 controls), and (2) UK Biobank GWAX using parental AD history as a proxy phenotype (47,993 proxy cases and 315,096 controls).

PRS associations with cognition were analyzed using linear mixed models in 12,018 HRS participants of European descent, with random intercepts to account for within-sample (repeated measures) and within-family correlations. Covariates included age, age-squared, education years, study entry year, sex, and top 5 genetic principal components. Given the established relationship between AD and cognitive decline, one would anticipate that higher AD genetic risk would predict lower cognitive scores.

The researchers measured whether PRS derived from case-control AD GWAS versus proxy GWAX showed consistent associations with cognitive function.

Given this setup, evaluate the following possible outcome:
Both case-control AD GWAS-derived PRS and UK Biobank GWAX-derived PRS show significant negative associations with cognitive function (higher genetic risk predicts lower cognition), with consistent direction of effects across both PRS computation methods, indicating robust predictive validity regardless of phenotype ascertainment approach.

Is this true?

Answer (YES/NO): NO